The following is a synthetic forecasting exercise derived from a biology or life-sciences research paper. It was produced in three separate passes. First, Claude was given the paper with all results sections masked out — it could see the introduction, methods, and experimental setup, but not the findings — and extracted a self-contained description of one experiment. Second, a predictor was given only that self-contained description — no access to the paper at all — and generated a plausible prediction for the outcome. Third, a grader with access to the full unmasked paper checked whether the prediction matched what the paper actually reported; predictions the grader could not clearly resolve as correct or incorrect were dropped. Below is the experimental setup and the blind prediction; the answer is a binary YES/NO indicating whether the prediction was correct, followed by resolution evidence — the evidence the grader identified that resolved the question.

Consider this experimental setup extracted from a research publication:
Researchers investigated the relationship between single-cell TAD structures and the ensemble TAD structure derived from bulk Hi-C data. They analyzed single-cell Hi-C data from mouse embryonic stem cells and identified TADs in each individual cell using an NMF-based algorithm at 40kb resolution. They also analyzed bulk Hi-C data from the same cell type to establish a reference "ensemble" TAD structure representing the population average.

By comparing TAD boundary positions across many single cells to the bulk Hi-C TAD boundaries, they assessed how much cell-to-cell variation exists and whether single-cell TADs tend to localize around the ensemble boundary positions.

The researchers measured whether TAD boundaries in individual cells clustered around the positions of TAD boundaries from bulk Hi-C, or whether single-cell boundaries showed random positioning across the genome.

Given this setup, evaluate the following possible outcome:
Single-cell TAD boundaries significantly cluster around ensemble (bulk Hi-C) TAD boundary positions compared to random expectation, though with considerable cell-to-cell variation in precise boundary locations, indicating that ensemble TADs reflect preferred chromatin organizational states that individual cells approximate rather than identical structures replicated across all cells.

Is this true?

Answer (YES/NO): YES